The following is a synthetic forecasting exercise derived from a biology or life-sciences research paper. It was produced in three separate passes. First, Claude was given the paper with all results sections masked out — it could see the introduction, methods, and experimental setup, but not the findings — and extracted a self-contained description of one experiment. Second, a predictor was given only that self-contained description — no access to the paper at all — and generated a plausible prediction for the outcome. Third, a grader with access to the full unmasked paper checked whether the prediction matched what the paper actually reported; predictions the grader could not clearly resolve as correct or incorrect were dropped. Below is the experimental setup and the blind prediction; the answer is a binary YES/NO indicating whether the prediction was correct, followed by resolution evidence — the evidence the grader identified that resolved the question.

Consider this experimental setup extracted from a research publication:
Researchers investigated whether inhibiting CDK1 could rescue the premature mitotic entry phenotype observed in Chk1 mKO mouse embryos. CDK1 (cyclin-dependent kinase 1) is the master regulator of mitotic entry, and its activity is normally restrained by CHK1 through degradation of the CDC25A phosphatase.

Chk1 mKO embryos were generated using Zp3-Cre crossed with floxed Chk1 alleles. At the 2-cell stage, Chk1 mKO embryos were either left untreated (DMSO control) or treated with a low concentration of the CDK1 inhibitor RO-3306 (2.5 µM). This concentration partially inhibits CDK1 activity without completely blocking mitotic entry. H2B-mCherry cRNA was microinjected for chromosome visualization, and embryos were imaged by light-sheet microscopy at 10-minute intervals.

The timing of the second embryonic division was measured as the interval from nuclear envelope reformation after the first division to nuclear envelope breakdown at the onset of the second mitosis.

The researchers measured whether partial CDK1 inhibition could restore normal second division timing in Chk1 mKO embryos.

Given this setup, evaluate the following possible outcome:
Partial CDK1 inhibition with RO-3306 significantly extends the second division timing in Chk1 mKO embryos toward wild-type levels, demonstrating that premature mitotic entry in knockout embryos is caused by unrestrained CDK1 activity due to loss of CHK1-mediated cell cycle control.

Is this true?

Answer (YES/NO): YES